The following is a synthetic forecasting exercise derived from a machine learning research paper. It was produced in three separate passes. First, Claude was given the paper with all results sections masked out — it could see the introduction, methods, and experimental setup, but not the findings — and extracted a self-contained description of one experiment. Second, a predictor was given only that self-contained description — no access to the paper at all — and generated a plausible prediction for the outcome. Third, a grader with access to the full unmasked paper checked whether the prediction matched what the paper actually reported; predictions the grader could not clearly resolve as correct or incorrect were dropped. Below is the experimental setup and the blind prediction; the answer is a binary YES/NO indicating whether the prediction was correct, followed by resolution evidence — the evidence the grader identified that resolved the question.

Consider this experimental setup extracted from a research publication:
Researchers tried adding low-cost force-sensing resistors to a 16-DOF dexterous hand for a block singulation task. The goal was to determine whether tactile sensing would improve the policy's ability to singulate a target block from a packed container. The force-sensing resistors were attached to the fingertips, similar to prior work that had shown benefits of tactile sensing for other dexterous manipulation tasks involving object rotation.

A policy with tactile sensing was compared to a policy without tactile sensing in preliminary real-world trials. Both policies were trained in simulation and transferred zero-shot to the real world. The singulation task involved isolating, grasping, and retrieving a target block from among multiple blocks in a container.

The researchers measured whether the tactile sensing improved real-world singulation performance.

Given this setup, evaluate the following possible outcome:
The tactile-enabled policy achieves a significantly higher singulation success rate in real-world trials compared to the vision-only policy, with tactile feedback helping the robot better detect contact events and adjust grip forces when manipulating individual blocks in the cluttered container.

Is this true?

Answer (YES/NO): NO